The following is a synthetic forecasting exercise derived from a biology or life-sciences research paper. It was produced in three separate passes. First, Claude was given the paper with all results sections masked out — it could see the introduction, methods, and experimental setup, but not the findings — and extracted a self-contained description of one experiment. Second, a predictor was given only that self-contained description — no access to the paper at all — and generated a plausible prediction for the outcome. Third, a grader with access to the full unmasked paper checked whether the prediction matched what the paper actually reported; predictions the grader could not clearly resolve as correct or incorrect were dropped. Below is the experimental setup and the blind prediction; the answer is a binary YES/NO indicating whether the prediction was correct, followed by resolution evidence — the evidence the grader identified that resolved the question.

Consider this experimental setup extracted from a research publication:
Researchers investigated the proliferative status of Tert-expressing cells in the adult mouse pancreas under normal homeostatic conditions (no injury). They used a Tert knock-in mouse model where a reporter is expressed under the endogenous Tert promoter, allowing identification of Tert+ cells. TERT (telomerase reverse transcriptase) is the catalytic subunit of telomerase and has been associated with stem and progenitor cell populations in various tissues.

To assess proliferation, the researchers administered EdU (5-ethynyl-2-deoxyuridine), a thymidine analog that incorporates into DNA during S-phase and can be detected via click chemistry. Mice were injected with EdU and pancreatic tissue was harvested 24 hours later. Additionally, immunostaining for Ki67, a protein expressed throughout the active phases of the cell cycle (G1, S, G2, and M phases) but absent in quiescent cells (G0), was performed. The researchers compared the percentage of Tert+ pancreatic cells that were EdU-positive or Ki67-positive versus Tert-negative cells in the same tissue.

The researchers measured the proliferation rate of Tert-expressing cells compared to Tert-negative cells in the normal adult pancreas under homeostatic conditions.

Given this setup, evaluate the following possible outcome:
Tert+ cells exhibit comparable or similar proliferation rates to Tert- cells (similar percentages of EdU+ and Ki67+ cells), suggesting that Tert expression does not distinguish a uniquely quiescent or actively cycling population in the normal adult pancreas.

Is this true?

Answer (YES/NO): NO